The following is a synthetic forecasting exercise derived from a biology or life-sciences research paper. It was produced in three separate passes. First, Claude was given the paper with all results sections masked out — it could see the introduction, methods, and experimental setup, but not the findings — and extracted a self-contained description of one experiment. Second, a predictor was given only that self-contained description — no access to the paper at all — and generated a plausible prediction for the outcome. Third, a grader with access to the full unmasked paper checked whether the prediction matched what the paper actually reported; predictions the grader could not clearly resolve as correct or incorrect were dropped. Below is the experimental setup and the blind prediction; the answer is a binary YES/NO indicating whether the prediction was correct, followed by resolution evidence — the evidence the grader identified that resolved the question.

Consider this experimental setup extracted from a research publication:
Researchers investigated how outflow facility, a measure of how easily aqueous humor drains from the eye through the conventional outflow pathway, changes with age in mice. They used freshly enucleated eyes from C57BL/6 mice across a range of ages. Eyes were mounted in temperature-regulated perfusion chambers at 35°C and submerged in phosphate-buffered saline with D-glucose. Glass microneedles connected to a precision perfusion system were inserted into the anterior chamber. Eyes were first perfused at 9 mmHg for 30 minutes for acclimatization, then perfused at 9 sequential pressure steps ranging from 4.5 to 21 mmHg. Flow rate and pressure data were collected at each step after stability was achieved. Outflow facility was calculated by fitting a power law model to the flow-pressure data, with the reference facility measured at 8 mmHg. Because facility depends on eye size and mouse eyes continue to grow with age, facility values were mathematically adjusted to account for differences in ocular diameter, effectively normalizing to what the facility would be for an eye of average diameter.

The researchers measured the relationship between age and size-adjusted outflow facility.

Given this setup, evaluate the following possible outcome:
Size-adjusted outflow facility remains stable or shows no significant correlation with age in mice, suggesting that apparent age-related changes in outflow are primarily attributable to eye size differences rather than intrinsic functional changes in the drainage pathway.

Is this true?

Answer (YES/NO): NO